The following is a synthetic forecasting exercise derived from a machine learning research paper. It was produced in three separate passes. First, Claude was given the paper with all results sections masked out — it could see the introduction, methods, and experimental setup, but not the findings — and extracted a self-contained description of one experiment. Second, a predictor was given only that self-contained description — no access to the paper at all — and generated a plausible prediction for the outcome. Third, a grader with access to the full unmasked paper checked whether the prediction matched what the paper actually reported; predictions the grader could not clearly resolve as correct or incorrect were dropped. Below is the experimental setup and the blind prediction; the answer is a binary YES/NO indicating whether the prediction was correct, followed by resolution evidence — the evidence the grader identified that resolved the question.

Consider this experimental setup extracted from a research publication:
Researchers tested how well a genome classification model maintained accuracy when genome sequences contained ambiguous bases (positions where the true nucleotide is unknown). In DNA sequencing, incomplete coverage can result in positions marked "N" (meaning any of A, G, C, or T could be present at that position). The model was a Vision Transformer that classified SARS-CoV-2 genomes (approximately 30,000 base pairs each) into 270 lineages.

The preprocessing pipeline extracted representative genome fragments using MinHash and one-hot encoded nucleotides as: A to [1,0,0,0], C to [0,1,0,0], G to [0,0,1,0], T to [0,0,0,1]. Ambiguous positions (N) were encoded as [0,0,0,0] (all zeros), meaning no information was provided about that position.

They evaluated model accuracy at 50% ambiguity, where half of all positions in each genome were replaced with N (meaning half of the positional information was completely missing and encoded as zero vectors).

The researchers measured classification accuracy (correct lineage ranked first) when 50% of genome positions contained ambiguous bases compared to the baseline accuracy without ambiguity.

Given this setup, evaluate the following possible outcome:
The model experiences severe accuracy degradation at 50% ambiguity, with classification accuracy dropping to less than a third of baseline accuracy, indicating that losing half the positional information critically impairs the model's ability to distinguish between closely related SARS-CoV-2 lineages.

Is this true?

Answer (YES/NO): NO